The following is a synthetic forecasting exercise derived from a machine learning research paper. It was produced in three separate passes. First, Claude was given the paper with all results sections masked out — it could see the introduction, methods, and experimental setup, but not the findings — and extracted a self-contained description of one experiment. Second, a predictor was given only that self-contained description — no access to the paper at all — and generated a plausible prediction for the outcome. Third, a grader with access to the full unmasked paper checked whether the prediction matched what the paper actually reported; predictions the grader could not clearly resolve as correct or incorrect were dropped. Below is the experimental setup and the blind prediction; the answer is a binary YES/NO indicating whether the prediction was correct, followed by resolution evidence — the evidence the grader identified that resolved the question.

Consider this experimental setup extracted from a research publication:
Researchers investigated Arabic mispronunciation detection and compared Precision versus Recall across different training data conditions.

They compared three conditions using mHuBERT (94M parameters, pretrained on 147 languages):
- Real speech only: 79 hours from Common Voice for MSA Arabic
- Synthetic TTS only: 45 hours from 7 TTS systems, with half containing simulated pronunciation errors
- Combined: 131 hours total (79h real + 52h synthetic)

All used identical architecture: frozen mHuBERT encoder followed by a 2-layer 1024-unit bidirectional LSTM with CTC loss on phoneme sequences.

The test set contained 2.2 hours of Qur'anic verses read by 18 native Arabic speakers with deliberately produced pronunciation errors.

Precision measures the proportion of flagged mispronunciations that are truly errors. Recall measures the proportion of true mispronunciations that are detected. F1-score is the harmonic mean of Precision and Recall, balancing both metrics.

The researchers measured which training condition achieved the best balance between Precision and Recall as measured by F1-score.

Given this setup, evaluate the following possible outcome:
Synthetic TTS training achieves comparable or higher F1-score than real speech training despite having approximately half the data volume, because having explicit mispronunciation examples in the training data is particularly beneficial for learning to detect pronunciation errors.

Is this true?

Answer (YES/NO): YES